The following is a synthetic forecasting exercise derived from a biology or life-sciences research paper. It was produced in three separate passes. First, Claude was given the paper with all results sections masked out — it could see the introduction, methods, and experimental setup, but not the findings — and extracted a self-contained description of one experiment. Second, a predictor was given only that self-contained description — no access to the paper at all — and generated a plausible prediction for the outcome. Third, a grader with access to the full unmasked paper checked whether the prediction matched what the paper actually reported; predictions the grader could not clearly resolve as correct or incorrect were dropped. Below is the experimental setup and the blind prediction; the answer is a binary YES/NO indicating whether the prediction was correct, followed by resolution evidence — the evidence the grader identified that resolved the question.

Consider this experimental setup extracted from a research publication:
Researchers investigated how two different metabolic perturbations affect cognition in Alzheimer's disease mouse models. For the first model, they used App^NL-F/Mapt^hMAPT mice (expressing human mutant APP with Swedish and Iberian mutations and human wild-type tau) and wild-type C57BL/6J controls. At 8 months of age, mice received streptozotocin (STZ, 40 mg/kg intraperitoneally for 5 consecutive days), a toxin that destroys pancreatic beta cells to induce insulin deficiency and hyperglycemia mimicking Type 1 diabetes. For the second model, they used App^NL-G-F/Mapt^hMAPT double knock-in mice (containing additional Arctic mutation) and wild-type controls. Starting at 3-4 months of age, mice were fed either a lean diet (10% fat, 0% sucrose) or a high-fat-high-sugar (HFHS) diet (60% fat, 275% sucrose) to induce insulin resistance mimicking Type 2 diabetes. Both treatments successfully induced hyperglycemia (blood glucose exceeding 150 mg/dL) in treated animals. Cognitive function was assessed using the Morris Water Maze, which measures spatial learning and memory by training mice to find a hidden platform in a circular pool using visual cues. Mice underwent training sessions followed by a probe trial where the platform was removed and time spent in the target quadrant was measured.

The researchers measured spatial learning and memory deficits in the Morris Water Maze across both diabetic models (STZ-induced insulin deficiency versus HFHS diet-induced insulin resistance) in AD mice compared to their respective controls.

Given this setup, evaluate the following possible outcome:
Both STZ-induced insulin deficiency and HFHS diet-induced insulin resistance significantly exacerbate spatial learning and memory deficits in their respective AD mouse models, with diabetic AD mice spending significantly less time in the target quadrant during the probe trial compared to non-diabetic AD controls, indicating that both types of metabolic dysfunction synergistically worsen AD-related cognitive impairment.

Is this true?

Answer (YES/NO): NO